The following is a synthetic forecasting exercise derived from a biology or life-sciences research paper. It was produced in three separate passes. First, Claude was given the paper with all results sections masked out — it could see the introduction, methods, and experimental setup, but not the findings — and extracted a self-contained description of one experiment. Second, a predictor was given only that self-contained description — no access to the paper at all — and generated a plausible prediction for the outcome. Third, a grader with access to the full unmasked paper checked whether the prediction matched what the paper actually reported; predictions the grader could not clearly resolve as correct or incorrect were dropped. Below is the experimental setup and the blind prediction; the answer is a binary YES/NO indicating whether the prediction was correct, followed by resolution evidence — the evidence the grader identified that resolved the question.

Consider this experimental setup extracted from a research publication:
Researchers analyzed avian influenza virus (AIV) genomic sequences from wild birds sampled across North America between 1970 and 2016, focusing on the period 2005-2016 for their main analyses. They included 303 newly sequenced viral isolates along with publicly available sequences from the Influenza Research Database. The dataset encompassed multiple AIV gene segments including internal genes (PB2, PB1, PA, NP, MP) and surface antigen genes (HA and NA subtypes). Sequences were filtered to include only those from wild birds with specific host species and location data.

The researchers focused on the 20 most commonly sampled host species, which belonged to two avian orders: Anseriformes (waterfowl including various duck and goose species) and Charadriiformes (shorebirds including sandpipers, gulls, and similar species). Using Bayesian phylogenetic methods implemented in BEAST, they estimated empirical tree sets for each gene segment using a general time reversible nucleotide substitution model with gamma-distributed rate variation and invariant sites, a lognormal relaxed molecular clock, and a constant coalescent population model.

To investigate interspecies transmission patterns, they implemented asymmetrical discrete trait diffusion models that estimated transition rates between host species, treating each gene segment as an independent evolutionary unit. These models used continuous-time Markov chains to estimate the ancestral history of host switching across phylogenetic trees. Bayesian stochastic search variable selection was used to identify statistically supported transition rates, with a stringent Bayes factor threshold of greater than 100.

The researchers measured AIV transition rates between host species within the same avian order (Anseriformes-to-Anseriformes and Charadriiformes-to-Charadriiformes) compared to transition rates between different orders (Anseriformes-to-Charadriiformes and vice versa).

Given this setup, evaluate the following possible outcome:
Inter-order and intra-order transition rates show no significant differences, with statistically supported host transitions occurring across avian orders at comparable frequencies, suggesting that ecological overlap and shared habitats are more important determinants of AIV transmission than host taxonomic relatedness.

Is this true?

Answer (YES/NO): NO